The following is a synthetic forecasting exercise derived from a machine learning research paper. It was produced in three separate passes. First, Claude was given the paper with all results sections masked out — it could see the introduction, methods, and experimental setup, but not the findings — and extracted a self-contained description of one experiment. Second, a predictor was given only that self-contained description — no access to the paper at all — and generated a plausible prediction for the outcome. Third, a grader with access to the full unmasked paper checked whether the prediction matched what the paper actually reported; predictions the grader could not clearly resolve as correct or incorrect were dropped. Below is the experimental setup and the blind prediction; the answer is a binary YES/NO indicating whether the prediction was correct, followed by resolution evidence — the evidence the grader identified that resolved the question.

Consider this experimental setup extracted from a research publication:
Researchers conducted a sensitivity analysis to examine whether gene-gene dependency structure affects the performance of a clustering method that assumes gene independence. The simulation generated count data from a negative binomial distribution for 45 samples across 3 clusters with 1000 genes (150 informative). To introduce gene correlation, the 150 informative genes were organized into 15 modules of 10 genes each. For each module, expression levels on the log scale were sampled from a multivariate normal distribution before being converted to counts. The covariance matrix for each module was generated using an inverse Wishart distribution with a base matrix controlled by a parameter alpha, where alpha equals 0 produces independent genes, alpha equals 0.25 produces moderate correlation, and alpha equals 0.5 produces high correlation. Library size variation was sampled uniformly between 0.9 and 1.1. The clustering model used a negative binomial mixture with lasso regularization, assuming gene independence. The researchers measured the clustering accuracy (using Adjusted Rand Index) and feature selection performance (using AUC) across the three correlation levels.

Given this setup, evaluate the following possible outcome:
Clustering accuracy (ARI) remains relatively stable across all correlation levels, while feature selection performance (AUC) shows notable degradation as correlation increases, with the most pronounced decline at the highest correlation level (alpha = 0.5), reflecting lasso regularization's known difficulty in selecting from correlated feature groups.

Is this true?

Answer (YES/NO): NO